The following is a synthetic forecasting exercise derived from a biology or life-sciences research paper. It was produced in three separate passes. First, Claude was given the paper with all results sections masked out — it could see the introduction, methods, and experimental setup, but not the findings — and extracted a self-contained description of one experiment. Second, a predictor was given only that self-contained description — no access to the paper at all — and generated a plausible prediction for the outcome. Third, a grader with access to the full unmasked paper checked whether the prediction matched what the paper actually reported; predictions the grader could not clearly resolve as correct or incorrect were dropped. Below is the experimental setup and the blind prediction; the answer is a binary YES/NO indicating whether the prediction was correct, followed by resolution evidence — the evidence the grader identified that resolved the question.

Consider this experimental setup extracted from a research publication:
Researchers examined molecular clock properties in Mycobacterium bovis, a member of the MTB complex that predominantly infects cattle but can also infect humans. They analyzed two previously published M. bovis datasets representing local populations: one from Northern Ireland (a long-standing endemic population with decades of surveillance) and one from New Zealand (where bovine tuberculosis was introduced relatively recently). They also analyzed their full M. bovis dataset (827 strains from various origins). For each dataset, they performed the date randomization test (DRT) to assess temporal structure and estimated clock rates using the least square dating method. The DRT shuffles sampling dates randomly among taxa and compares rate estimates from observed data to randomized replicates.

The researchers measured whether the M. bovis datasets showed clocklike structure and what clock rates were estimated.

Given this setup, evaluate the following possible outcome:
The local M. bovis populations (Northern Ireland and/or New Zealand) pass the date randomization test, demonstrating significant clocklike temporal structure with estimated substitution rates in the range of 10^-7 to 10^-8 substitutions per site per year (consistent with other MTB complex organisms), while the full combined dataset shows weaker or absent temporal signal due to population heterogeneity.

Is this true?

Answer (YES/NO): NO